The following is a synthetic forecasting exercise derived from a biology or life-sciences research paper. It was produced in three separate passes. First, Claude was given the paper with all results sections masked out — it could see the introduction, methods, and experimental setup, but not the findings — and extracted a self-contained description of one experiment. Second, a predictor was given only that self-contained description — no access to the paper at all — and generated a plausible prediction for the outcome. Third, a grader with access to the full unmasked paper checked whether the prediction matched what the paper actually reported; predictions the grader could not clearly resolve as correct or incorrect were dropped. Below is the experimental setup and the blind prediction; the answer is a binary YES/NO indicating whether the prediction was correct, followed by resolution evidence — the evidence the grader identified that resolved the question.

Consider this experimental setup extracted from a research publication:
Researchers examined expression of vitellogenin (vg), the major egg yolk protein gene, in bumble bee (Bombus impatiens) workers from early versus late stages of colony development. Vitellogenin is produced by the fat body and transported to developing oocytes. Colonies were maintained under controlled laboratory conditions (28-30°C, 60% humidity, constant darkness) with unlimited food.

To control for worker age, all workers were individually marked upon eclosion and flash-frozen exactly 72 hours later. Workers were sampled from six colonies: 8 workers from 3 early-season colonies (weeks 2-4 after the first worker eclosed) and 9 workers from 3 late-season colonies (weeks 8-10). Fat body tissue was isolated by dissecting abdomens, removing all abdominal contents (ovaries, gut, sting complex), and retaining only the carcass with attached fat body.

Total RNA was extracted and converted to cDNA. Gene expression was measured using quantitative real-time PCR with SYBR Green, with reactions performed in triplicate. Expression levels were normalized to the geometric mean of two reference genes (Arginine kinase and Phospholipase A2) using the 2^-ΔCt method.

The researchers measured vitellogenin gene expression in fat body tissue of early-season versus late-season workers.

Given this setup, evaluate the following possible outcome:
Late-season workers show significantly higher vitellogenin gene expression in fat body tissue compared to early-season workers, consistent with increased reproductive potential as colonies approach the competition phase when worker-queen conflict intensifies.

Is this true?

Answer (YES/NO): NO